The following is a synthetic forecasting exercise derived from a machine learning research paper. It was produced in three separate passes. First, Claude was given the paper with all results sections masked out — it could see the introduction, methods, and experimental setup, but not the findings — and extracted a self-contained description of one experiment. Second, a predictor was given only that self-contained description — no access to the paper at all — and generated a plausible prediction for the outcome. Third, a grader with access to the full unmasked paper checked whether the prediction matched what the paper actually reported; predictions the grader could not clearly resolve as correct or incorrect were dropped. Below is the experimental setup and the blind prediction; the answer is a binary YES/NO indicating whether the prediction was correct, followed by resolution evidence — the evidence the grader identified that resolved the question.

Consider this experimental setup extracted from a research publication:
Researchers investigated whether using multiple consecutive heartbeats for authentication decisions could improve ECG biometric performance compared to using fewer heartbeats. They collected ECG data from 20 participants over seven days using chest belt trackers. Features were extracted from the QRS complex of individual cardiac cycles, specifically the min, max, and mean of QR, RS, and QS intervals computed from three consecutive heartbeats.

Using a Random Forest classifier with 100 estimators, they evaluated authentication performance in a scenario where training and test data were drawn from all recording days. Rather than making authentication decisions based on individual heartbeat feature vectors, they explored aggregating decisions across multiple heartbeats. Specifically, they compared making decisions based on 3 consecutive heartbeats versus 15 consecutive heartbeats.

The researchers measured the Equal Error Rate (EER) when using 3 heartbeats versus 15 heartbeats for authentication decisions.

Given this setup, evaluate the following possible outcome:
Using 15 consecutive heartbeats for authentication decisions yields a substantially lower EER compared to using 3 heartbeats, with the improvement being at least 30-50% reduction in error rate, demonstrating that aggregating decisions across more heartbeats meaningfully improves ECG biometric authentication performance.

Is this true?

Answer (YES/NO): YES